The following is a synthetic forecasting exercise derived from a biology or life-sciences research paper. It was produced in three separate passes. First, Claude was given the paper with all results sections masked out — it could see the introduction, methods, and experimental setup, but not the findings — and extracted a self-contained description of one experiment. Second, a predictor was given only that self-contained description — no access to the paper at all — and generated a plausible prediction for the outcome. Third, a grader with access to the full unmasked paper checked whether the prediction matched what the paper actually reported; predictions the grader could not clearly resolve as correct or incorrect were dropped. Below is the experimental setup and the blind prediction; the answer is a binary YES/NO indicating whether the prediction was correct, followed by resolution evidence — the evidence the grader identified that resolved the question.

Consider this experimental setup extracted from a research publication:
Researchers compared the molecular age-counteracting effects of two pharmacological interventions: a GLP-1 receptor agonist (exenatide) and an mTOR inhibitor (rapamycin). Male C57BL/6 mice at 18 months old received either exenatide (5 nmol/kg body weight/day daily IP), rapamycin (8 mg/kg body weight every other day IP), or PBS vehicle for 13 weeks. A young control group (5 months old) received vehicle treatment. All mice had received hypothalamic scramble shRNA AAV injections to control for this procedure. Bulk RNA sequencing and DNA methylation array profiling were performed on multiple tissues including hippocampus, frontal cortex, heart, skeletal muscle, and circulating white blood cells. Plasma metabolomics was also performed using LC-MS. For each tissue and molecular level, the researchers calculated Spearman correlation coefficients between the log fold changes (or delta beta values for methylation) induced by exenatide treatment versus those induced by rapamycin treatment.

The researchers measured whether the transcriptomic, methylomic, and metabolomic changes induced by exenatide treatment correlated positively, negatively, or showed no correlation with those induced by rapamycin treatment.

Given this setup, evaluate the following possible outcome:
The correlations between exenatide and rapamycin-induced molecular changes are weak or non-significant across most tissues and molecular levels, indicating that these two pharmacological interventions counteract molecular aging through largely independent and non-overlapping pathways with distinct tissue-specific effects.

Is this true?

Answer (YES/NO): NO